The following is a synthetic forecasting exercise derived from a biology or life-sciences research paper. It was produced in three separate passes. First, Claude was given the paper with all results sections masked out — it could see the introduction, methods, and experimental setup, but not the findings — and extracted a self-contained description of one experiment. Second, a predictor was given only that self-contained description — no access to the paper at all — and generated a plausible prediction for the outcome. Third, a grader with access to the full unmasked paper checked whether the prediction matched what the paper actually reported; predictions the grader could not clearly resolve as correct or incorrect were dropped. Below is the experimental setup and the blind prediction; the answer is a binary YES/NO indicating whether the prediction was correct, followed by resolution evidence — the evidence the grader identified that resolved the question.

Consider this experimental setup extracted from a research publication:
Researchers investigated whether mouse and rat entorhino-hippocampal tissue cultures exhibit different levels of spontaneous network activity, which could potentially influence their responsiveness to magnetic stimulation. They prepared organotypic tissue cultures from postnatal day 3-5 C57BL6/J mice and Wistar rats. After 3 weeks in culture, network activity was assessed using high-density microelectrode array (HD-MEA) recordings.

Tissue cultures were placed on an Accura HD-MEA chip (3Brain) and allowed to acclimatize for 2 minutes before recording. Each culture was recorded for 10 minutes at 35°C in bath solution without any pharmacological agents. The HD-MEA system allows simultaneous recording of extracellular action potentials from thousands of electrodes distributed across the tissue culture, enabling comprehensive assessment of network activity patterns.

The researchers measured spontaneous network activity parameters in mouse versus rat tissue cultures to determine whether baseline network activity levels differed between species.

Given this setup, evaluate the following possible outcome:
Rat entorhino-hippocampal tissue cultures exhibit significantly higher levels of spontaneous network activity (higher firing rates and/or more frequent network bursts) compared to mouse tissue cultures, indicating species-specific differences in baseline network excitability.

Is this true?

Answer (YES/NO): NO